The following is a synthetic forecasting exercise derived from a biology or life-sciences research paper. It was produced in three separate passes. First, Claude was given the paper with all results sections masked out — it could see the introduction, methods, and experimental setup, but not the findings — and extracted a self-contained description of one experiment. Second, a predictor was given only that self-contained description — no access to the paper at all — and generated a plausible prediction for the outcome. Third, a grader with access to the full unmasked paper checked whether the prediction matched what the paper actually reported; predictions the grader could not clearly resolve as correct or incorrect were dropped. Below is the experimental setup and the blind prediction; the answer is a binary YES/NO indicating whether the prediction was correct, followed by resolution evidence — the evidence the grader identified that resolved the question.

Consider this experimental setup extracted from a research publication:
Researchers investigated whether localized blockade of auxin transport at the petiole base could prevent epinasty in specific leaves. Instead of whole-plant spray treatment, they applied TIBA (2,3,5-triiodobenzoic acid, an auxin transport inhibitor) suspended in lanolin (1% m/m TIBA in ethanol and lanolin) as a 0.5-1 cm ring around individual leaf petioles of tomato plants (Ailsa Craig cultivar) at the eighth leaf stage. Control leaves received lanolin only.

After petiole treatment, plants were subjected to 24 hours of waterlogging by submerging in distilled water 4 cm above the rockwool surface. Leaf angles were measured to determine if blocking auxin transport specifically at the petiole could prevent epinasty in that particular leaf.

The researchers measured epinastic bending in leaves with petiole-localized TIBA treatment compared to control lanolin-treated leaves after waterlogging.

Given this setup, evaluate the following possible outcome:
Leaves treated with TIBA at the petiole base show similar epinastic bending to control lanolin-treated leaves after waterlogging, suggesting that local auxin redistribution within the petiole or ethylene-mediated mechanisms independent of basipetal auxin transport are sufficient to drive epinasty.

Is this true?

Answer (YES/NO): NO